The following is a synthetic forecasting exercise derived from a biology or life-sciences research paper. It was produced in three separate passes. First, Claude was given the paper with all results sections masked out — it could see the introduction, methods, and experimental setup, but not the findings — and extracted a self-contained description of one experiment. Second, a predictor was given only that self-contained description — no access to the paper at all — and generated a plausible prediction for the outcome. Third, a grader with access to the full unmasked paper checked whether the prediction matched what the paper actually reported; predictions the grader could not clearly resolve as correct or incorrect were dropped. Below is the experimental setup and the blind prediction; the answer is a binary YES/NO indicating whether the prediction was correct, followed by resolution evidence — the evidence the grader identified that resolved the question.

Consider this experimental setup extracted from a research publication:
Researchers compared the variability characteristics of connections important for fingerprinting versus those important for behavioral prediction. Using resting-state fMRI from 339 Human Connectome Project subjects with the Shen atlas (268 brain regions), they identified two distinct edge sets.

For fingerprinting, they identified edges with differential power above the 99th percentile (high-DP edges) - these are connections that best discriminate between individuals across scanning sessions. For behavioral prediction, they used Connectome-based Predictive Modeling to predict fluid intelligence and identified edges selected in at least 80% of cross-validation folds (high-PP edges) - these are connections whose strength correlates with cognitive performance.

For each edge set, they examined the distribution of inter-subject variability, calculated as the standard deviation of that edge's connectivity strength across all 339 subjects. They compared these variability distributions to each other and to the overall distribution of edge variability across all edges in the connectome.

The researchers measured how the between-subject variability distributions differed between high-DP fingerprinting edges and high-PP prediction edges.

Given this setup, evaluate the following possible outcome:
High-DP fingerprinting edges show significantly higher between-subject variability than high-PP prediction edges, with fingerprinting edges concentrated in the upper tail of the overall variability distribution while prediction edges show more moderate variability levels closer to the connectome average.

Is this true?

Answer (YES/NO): YES